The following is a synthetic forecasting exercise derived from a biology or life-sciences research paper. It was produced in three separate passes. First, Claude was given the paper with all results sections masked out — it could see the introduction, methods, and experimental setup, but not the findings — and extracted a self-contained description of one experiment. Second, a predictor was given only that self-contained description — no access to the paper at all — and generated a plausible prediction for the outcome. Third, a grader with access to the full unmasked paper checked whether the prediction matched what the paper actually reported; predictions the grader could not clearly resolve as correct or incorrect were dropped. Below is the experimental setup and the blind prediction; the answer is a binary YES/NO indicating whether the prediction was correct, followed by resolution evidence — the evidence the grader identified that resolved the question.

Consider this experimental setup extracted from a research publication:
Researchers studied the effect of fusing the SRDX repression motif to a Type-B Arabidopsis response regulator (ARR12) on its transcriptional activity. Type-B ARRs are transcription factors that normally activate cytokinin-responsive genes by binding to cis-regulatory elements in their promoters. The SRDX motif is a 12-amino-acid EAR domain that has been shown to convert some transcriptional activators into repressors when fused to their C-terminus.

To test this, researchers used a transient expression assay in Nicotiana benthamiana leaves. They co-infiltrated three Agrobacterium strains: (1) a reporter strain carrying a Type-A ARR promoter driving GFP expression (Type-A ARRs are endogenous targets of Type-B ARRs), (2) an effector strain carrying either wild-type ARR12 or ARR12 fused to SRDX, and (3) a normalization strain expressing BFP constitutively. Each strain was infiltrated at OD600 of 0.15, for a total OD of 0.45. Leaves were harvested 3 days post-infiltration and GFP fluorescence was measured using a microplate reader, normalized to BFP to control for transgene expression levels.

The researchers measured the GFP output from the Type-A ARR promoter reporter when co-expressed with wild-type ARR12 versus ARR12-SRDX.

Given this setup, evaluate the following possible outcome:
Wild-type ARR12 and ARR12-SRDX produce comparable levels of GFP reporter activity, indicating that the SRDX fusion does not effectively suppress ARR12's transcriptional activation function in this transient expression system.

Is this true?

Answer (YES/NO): NO